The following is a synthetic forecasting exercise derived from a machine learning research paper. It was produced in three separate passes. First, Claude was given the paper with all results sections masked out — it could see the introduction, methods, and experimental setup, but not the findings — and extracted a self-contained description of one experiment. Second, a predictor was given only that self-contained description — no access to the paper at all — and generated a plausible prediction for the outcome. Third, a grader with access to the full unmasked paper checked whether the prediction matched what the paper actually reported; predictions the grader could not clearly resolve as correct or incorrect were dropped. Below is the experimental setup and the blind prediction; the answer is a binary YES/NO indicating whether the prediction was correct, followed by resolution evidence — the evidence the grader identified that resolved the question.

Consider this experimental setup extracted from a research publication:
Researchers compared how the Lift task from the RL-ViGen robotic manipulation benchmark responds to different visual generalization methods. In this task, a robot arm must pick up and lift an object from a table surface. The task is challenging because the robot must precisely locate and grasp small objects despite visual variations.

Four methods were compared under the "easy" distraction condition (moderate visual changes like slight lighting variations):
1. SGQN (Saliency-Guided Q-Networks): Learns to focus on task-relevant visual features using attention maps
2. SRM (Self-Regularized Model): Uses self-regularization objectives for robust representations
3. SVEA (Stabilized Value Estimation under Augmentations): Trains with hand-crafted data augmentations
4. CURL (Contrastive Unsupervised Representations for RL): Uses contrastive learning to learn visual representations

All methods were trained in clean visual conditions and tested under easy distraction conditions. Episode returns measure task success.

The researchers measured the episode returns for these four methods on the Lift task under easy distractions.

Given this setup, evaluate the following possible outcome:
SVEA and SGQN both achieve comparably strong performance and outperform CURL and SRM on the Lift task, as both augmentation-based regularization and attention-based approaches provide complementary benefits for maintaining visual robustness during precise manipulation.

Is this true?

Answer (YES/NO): NO